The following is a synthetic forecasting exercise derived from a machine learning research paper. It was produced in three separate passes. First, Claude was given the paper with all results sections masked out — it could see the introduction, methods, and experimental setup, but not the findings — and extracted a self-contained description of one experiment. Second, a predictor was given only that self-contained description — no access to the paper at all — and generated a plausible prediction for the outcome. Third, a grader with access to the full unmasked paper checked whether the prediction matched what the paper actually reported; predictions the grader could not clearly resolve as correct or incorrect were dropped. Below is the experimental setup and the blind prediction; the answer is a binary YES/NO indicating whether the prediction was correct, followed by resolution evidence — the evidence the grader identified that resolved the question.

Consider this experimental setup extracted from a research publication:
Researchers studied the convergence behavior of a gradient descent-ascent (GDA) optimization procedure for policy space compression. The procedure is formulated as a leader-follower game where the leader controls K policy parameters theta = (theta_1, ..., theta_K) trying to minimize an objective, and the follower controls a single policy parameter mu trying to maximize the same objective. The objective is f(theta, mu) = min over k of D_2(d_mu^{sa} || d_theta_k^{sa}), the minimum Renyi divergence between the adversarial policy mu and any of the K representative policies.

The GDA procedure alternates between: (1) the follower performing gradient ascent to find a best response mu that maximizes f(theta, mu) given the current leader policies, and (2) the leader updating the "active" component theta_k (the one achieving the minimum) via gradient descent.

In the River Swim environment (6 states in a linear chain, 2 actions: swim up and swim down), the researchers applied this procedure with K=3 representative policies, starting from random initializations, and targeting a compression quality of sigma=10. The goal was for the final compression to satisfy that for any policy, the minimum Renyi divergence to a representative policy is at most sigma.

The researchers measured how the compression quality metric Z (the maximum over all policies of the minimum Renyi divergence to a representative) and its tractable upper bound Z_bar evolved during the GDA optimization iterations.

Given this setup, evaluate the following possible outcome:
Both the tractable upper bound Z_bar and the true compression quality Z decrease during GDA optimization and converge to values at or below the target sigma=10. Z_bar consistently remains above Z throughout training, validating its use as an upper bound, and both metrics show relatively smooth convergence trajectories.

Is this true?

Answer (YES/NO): YES